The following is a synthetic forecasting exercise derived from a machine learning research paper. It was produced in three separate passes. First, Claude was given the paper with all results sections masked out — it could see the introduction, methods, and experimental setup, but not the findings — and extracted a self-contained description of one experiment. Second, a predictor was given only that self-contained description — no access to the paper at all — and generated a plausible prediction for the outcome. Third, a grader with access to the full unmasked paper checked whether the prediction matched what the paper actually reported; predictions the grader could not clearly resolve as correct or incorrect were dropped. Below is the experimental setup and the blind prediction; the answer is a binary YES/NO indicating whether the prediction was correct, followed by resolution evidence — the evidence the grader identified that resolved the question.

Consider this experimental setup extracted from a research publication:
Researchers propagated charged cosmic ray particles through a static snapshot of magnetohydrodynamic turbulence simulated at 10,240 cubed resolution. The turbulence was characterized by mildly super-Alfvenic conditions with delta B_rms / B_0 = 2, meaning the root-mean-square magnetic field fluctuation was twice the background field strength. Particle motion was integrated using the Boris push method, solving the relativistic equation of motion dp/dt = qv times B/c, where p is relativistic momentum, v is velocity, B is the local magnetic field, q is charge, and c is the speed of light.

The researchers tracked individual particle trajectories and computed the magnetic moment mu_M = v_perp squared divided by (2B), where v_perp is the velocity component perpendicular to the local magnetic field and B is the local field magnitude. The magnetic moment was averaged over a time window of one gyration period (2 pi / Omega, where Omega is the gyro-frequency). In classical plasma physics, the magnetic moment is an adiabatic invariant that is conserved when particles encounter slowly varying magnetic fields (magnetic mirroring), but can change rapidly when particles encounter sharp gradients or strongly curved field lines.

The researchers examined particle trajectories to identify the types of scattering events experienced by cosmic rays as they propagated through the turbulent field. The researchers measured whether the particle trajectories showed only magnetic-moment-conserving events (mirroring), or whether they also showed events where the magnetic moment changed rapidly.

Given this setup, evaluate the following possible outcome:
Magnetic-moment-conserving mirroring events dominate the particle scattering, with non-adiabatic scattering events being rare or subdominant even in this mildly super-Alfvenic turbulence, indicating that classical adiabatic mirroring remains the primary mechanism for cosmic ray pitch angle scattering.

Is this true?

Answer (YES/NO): NO